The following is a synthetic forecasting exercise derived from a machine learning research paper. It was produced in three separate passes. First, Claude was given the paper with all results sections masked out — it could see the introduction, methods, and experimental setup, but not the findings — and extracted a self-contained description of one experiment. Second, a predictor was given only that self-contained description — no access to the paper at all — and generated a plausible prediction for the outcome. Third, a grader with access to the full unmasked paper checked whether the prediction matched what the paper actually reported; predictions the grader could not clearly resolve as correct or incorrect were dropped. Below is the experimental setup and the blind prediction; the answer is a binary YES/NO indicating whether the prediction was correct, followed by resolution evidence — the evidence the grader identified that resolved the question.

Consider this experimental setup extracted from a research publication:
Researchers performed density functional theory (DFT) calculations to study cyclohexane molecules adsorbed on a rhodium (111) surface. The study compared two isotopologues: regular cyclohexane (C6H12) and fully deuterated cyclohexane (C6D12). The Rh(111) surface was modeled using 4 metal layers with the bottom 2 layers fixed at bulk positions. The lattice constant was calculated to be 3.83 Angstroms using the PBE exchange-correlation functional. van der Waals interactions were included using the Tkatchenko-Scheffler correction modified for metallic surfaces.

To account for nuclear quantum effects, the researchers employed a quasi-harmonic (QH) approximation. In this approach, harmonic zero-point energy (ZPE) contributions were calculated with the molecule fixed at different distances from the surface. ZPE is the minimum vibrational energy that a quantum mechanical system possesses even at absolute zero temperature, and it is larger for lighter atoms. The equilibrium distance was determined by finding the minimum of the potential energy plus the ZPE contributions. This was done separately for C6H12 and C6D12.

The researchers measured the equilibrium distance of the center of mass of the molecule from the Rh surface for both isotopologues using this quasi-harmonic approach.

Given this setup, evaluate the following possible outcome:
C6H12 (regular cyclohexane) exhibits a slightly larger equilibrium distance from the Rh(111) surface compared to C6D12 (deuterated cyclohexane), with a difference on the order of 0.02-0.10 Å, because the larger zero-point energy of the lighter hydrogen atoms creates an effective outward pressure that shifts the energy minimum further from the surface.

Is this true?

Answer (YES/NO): NO